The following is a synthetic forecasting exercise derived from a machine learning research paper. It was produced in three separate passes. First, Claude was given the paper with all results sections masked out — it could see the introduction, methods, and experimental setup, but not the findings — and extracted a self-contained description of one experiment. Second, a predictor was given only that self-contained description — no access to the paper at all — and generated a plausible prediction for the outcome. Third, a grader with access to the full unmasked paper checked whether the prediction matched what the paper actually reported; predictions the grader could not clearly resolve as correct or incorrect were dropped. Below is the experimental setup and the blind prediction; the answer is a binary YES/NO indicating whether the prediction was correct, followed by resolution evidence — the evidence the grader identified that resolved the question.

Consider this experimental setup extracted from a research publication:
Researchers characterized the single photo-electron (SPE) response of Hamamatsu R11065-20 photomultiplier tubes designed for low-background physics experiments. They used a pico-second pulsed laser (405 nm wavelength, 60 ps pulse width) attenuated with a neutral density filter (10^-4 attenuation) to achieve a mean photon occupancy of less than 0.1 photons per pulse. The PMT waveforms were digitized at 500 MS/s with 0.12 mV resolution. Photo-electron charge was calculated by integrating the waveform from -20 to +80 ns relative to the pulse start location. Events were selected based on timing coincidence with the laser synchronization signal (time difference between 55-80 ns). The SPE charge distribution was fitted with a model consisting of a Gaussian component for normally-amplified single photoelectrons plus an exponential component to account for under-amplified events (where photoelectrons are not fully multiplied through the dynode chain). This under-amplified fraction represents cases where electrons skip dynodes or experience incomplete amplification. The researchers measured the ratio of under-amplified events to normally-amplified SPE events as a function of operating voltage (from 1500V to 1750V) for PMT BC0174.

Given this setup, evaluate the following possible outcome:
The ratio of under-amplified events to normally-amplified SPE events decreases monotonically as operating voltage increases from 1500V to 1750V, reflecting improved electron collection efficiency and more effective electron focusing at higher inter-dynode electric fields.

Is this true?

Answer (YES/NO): NO